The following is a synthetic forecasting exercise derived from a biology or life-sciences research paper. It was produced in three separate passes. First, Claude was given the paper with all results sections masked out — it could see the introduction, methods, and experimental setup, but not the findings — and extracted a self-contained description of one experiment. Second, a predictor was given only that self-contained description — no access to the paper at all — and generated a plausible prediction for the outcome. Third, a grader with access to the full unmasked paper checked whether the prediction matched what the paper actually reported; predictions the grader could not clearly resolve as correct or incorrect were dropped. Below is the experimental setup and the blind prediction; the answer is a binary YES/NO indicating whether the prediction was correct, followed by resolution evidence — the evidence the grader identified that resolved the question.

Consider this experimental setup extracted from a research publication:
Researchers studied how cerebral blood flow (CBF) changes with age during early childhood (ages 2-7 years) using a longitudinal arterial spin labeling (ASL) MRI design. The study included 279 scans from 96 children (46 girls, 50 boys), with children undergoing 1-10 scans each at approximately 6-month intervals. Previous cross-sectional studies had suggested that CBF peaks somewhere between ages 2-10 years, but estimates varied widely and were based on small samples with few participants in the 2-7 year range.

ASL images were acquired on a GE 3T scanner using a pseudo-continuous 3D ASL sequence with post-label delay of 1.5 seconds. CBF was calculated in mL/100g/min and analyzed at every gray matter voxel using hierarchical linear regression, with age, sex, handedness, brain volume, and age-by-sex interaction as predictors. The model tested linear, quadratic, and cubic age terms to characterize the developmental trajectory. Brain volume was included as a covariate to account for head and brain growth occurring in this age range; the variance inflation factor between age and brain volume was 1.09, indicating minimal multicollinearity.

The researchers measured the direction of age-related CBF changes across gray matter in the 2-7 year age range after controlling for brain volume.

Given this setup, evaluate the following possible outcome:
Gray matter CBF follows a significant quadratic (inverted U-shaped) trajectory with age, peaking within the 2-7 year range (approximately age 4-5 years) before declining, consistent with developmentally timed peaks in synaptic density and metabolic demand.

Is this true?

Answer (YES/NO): NO